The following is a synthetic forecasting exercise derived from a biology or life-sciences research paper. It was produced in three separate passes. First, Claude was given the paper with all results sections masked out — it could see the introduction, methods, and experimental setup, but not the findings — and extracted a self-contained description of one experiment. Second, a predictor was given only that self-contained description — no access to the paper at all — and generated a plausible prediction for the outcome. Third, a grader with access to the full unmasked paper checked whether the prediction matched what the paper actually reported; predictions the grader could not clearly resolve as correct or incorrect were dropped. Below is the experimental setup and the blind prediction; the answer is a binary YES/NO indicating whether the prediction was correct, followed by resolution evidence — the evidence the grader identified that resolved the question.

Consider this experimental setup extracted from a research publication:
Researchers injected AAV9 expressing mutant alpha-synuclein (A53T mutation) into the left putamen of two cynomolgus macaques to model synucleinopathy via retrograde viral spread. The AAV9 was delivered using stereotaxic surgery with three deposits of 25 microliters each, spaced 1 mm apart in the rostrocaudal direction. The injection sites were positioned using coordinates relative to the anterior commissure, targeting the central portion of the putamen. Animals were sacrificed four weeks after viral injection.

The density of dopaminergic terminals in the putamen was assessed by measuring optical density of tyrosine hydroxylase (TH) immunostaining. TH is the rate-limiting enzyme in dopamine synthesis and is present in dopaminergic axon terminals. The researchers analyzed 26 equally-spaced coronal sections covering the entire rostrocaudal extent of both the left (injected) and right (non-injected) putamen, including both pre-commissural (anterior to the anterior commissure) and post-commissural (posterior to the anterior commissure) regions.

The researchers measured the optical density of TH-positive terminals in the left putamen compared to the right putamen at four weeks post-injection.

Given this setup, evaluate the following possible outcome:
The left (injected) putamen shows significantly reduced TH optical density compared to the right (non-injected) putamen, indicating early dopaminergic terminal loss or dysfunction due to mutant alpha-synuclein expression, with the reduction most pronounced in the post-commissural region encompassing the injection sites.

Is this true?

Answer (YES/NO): NO